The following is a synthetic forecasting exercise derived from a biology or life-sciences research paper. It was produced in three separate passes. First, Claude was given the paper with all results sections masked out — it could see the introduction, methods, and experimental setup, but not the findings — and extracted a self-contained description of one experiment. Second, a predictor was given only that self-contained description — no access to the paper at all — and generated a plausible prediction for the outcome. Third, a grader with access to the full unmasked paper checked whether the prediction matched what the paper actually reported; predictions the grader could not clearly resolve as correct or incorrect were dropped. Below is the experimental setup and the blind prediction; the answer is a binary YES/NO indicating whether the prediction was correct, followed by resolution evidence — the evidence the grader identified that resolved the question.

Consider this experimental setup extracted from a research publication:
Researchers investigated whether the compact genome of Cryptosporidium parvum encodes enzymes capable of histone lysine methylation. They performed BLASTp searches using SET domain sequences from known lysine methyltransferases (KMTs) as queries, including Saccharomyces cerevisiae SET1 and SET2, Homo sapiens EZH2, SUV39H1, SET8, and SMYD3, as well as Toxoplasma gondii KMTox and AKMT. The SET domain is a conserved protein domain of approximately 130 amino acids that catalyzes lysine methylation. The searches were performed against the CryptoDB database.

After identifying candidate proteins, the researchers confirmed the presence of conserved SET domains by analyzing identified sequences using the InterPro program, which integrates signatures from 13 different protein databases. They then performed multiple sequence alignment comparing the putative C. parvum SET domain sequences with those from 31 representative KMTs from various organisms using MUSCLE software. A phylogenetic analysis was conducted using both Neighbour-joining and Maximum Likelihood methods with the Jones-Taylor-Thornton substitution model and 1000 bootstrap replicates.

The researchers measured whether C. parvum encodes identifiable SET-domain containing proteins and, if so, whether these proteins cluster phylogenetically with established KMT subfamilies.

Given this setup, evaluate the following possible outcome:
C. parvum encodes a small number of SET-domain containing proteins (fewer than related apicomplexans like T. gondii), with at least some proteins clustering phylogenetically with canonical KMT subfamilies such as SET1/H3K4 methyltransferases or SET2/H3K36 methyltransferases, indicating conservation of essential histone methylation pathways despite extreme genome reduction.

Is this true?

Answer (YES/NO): YES